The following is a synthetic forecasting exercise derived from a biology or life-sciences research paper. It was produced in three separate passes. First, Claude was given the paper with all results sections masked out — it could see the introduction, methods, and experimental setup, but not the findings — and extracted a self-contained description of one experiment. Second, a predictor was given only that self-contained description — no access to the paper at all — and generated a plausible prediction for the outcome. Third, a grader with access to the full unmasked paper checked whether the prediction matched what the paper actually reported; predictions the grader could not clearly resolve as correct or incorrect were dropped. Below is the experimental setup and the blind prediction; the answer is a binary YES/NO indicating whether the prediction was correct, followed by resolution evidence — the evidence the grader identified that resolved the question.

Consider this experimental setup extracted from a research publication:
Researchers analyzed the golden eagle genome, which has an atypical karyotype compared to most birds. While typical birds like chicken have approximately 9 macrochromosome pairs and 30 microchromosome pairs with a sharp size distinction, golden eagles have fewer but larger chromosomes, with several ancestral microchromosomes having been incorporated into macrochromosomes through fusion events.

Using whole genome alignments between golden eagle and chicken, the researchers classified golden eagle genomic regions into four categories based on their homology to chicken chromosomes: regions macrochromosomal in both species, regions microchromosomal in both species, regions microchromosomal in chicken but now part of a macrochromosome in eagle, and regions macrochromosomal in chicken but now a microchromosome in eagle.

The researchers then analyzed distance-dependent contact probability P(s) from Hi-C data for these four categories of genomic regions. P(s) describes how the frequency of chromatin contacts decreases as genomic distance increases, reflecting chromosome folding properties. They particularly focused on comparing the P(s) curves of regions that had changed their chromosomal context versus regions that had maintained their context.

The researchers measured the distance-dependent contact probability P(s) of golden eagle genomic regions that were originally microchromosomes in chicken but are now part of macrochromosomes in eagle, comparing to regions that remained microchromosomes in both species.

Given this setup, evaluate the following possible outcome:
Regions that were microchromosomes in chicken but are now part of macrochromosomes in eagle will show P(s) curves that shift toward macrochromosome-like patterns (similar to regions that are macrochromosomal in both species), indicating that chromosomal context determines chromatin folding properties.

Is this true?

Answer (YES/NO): NO